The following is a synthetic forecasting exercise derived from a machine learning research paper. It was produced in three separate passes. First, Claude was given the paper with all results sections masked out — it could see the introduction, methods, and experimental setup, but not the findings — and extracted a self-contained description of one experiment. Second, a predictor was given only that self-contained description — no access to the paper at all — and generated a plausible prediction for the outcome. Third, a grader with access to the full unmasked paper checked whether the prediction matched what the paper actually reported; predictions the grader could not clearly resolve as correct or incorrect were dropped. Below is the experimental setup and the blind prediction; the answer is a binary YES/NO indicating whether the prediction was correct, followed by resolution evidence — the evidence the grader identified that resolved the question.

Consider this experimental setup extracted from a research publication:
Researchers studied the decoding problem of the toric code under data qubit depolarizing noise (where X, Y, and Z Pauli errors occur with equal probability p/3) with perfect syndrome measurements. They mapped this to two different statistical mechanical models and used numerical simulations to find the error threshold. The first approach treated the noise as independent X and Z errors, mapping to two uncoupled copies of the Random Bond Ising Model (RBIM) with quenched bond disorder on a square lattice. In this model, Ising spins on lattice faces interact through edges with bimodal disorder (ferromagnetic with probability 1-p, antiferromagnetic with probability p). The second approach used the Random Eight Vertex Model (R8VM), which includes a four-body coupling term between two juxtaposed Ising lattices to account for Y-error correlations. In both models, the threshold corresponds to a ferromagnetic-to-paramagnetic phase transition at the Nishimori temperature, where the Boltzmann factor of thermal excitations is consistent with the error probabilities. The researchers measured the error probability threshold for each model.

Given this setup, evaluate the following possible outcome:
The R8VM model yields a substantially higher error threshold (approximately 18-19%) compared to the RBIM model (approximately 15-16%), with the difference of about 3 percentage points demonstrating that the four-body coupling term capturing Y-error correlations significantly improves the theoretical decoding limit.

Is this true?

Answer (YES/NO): NO